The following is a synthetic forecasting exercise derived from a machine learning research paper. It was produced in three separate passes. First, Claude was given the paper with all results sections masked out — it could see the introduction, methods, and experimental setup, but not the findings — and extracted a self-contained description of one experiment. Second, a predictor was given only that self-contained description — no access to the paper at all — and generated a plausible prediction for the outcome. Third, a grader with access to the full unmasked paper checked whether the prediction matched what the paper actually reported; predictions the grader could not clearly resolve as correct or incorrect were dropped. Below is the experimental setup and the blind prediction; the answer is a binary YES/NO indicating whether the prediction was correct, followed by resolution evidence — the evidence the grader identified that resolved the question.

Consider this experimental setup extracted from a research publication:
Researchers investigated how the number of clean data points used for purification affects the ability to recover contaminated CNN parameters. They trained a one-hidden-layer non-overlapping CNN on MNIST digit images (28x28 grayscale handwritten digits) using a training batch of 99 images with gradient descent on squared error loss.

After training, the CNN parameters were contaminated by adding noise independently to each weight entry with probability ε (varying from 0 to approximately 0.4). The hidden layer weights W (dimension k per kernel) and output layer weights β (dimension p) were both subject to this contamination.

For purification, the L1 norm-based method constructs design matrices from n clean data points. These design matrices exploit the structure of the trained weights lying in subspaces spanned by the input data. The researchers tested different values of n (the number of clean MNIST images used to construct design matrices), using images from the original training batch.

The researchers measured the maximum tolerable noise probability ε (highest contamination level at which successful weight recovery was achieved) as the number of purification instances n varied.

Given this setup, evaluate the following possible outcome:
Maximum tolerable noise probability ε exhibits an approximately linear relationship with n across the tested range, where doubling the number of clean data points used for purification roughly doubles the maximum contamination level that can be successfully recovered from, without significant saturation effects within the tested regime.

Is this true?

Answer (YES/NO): NO